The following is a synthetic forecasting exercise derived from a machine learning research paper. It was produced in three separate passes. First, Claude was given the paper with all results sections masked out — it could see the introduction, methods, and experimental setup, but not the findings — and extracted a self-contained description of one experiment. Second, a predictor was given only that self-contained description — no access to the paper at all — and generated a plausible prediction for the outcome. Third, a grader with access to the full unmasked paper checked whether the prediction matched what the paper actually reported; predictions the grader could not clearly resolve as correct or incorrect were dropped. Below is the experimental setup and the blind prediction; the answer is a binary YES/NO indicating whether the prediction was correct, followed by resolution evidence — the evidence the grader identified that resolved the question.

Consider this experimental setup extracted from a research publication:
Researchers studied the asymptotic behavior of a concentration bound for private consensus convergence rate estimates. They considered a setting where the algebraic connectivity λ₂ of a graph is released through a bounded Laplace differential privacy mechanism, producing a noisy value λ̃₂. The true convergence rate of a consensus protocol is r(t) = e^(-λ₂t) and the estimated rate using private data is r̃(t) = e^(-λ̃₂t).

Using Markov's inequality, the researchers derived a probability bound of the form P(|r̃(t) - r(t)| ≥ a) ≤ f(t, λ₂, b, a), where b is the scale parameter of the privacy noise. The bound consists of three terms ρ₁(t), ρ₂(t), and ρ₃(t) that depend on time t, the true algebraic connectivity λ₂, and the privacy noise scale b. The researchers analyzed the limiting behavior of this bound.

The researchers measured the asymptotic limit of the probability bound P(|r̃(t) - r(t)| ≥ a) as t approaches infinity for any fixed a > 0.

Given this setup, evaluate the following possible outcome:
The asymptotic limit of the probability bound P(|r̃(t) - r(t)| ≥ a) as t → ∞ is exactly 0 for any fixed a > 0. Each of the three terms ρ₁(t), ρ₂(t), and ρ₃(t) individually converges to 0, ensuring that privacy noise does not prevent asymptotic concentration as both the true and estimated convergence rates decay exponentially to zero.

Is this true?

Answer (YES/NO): NO